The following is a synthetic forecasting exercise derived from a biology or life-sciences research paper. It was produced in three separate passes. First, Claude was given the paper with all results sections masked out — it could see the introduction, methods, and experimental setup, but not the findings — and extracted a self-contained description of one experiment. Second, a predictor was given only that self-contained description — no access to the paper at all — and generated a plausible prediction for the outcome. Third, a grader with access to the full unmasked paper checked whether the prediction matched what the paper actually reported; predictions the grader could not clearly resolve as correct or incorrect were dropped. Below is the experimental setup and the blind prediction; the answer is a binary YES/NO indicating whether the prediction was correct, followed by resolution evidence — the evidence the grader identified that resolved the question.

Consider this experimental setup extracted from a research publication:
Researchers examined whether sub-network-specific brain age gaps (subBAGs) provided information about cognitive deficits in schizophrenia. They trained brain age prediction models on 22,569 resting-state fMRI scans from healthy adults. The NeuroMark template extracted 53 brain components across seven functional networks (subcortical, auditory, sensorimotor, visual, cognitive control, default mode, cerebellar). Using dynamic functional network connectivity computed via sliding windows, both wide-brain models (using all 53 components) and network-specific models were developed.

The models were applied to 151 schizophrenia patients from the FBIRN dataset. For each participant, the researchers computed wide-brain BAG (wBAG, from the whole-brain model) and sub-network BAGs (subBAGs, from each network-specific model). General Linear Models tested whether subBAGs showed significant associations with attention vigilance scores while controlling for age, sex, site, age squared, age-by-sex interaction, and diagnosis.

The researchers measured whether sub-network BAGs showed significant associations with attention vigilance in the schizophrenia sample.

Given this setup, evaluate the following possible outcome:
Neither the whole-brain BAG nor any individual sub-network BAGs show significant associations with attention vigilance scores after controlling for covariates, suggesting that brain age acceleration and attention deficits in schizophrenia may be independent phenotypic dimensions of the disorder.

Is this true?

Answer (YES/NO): NO